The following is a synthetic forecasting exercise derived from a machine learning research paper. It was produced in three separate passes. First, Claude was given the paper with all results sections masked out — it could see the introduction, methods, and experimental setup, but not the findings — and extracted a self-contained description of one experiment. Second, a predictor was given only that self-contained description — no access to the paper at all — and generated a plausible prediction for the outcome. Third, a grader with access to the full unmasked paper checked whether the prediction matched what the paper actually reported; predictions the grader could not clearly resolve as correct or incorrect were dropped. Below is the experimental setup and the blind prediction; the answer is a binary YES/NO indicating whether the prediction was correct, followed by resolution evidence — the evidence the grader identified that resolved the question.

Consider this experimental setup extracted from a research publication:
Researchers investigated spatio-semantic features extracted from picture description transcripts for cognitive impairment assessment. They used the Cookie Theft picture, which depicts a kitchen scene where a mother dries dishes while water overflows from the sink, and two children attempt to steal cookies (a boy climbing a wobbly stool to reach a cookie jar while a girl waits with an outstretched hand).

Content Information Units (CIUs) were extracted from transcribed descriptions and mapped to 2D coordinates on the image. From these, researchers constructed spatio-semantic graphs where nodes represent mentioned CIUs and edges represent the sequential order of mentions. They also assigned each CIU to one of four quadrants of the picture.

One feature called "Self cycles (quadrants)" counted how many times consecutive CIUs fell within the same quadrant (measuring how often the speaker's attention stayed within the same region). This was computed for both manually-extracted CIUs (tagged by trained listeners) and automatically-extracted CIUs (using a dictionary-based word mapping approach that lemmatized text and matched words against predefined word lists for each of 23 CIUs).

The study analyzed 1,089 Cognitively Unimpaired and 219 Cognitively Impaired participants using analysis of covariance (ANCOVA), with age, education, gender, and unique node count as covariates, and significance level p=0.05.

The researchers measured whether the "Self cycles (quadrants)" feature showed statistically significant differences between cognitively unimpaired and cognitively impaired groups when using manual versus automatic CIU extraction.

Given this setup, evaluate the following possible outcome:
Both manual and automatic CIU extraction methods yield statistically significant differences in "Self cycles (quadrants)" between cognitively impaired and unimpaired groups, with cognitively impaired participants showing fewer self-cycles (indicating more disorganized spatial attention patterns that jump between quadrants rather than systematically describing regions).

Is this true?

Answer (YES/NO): NO